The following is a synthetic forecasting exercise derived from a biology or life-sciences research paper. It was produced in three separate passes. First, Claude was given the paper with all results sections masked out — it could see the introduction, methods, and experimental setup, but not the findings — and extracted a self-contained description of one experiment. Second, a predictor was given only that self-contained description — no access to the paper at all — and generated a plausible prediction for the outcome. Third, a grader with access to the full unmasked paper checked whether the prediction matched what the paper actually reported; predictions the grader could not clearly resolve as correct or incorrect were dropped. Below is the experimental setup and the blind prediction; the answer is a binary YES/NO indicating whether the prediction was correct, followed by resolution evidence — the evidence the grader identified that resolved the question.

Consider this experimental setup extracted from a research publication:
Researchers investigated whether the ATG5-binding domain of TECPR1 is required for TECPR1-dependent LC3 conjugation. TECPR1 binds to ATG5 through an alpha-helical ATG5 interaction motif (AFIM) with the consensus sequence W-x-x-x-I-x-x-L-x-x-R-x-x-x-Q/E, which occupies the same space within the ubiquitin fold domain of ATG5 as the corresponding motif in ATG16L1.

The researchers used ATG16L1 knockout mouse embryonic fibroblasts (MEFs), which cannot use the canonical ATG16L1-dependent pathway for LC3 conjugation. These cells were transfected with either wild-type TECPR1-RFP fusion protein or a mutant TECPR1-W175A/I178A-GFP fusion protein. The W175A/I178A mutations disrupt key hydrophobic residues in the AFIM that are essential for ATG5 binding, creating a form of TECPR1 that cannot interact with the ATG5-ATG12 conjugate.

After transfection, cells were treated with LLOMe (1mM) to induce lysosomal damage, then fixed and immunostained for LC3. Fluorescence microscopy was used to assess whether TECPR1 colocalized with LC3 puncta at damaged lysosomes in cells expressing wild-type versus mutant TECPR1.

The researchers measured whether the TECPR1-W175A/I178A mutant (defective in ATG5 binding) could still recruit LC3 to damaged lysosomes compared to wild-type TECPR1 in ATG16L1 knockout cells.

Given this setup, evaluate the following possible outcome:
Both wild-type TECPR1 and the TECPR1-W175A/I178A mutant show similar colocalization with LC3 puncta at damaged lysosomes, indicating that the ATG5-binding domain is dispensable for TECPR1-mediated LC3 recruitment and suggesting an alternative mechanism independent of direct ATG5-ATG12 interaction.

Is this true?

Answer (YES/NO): NO